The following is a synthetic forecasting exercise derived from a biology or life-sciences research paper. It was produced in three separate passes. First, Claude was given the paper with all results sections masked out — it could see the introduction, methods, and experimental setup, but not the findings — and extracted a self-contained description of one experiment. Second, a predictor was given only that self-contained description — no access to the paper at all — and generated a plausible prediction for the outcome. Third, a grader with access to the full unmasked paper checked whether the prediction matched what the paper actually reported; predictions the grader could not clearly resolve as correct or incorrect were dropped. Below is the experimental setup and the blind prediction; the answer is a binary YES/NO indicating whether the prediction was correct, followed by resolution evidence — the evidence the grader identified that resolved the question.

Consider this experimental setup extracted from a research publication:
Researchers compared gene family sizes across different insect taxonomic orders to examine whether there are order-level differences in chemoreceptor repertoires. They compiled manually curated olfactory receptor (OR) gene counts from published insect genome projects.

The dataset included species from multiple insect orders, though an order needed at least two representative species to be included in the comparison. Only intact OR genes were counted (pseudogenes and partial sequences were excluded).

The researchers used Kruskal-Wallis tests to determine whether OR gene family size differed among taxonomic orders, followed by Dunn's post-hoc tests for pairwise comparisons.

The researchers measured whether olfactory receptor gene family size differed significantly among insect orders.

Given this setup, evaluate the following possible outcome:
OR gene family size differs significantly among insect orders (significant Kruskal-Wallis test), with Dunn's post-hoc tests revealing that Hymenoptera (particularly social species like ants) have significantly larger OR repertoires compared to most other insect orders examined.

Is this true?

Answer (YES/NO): NO